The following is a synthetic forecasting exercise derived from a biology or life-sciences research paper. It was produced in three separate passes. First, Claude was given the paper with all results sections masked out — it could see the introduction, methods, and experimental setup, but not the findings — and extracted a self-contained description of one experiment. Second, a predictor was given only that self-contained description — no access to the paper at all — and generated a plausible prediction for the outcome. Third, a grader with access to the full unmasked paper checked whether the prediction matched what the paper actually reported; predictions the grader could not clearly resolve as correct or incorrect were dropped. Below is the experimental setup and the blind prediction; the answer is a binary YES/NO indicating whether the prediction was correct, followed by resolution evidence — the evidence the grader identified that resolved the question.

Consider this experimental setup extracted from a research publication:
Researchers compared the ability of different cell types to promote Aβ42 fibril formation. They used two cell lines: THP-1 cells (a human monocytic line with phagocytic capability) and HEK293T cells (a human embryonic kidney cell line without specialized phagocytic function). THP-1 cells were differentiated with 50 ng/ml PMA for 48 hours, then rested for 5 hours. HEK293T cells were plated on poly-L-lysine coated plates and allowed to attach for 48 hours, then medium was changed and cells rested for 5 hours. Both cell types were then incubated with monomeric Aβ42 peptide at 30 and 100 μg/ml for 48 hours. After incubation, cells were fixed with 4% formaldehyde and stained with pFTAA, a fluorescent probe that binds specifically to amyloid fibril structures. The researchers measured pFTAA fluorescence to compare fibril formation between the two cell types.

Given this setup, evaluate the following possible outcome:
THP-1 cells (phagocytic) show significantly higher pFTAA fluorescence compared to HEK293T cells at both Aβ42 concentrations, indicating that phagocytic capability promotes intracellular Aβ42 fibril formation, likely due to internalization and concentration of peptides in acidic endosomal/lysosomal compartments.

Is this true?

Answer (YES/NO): NO